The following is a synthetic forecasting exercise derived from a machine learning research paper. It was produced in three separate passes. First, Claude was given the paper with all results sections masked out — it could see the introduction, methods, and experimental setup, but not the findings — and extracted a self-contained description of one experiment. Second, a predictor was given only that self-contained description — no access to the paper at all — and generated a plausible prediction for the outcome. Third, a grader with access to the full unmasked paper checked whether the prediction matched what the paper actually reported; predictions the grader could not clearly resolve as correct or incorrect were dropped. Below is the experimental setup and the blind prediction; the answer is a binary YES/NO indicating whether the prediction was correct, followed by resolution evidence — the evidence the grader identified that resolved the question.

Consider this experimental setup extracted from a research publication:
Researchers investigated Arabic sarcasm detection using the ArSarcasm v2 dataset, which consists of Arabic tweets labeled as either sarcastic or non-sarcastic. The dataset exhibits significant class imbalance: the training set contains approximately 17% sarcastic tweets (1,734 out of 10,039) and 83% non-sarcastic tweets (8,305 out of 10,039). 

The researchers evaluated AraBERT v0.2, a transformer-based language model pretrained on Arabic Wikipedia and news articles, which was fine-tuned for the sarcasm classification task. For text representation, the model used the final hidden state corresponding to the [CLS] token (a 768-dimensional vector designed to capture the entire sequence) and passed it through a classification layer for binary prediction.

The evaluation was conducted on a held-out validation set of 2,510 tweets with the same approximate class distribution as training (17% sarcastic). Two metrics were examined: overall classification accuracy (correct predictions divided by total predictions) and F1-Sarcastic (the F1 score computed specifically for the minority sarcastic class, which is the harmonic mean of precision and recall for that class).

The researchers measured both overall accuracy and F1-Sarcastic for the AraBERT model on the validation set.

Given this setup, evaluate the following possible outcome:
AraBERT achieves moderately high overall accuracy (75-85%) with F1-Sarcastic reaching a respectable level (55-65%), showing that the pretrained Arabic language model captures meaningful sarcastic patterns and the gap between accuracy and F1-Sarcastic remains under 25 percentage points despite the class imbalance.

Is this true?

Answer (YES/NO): NO